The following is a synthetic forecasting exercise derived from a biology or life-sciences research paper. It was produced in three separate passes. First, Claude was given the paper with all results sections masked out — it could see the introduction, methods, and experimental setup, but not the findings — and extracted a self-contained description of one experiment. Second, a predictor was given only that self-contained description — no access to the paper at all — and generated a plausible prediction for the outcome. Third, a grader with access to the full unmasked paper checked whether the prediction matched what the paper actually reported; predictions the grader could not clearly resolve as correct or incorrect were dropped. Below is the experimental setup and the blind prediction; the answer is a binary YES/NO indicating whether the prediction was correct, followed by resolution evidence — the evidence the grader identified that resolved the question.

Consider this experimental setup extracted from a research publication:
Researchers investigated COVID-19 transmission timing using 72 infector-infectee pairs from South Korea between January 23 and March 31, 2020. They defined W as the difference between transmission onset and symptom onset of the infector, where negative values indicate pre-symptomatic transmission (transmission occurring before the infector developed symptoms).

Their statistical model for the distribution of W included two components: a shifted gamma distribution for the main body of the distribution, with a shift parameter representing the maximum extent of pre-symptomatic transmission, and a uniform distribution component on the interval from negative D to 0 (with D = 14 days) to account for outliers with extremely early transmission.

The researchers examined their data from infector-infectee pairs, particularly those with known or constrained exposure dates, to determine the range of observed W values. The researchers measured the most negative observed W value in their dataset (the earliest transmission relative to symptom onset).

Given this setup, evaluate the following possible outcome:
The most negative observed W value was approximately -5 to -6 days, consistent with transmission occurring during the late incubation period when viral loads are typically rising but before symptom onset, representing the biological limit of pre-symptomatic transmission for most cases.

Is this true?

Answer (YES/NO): NO